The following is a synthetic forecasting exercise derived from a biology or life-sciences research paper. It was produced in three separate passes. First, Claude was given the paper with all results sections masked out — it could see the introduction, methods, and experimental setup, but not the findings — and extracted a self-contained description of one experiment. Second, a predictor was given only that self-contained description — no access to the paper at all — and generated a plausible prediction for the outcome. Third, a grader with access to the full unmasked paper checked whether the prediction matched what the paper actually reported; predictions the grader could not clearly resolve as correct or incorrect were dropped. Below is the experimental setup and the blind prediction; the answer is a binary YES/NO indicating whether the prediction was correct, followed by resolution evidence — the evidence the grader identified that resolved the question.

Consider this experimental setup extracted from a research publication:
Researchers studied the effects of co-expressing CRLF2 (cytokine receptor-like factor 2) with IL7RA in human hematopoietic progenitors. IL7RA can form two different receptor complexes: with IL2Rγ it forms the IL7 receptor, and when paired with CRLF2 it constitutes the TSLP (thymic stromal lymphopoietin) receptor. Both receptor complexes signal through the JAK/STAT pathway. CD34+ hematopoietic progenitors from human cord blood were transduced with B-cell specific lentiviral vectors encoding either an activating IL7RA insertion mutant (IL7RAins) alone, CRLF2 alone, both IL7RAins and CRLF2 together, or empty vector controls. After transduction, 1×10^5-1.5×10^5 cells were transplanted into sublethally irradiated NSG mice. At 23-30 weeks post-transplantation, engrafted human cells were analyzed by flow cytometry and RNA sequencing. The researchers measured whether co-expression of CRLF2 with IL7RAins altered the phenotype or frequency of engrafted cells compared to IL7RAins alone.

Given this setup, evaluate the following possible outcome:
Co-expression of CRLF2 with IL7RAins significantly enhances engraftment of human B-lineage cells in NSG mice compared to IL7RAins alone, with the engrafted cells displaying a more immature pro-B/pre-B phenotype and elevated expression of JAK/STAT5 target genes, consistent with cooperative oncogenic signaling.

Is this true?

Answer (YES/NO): NO